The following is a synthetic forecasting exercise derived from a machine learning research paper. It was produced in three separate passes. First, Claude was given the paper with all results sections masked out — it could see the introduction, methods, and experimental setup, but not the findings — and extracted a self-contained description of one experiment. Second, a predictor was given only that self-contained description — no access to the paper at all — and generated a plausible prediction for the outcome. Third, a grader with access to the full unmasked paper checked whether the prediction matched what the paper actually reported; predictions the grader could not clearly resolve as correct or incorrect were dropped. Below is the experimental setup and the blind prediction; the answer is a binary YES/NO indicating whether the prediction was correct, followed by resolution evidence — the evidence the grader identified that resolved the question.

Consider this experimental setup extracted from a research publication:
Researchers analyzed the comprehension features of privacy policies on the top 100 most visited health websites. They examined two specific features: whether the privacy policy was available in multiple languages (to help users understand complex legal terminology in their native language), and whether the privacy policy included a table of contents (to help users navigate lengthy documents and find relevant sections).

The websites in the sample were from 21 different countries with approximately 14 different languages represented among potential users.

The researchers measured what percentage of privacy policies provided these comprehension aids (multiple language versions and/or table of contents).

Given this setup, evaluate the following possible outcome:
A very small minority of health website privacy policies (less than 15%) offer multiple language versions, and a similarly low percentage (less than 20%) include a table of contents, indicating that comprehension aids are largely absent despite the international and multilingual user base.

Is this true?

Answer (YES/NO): NO